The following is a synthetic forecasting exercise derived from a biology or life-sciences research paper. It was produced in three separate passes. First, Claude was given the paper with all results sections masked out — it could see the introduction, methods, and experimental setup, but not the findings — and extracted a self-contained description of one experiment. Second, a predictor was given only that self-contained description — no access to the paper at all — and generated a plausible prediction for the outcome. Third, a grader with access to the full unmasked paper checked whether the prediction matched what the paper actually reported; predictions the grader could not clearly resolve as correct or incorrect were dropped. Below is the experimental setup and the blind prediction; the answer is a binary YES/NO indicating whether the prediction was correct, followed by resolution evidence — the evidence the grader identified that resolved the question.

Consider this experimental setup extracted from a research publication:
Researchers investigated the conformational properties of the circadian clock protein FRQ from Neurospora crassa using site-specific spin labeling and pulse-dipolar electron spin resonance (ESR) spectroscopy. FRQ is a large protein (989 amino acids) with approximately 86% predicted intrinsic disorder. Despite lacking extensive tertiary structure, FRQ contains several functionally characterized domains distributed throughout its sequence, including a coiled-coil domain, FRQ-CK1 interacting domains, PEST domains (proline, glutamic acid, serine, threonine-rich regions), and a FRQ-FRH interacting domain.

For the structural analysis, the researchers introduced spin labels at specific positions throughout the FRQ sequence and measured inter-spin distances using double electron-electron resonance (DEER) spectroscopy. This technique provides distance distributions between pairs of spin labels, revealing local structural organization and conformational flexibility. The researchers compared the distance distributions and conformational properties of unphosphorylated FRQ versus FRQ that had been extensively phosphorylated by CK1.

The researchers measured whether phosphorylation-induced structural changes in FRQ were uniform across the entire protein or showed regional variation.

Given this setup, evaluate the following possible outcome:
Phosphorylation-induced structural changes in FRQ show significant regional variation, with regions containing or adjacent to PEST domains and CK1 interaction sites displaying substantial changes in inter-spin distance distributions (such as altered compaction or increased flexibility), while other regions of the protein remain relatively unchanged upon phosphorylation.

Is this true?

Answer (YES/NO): NO